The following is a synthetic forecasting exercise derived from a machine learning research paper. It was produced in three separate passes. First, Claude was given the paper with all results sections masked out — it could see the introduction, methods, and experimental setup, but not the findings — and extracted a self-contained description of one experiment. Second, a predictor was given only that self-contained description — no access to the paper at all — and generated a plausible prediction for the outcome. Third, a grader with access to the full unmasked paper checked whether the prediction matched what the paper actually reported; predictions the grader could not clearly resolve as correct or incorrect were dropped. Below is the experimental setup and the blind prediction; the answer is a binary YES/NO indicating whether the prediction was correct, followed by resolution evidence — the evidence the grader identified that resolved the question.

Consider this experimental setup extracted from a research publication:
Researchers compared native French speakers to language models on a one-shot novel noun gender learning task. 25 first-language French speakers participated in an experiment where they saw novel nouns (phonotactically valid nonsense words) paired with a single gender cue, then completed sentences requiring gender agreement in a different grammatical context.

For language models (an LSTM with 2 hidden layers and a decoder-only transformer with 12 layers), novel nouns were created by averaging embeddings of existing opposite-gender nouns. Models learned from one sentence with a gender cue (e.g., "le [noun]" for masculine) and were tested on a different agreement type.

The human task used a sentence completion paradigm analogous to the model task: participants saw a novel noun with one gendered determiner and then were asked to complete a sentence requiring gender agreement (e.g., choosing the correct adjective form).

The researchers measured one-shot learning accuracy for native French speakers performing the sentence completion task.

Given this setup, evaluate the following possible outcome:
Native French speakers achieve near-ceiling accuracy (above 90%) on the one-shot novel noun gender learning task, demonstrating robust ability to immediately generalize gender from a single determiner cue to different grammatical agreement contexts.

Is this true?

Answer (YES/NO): NO